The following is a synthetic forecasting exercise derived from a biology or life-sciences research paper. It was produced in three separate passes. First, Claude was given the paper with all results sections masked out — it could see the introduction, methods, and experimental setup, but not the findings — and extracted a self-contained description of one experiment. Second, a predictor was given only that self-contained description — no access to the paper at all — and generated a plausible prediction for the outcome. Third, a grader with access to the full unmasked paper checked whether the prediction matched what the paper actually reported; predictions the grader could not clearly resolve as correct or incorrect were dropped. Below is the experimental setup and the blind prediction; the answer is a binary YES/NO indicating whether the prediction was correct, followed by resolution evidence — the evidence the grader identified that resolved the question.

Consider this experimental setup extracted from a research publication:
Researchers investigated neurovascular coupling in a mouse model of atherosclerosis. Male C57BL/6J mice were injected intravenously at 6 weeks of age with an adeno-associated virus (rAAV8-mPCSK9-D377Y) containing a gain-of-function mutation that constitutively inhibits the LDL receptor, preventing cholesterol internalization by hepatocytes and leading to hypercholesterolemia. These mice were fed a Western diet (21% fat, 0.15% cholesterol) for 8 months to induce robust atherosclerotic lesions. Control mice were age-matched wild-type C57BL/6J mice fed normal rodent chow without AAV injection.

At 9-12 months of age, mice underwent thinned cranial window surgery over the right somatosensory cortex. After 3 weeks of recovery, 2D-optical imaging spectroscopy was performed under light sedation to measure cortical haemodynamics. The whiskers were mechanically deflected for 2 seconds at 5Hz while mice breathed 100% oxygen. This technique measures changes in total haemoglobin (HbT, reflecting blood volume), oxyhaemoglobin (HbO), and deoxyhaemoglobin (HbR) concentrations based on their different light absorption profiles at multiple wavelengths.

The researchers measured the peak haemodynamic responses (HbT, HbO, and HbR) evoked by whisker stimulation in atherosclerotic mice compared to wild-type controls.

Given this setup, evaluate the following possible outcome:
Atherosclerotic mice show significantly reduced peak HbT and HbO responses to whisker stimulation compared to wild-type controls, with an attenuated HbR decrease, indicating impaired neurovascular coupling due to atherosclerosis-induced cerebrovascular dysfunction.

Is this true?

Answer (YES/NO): YES